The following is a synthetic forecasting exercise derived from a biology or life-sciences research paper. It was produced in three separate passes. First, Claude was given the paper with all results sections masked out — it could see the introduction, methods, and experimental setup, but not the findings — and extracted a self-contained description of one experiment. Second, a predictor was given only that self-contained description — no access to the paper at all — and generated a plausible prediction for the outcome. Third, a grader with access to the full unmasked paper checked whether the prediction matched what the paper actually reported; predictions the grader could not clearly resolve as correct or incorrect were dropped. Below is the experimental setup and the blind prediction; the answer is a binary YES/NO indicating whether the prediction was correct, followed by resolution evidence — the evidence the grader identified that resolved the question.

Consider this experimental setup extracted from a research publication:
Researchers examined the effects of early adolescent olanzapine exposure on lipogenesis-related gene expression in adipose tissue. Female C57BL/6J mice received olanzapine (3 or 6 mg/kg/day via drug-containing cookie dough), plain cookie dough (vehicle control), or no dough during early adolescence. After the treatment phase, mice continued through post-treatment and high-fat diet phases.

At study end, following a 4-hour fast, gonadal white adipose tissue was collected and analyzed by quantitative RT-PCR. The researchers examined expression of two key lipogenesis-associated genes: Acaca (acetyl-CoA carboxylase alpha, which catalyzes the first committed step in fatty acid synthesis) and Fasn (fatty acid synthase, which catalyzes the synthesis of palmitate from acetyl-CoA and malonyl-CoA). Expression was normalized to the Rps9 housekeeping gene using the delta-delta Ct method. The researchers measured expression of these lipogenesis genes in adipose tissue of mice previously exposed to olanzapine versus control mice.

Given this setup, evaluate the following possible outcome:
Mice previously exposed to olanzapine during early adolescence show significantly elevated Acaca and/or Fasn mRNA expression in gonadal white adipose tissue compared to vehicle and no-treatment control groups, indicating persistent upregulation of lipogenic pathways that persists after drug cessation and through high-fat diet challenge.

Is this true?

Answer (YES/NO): YES